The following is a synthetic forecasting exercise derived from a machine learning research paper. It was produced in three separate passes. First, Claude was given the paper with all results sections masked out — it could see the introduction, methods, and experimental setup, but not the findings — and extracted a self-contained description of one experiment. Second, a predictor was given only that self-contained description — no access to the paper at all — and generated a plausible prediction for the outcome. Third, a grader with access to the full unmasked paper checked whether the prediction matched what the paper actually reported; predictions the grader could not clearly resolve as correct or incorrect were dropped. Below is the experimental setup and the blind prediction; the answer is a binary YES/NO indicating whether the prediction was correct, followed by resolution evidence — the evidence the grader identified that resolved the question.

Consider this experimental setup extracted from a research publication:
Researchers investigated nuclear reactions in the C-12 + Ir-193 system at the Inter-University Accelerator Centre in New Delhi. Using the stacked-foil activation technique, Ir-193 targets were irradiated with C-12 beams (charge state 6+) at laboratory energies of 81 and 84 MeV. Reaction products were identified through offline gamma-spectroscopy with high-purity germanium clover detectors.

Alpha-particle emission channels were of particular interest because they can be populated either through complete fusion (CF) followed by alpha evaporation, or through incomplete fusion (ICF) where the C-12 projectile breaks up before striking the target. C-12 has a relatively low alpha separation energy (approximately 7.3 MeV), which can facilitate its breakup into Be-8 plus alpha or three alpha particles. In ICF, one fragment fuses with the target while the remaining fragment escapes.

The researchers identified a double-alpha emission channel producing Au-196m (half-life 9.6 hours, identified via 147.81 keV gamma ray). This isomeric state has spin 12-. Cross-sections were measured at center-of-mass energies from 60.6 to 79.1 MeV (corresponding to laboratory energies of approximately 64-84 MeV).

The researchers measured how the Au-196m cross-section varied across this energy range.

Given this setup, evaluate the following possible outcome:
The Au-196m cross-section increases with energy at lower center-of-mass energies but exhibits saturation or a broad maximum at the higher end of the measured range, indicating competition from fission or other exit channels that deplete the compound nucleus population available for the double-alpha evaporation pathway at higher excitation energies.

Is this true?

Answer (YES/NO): NO